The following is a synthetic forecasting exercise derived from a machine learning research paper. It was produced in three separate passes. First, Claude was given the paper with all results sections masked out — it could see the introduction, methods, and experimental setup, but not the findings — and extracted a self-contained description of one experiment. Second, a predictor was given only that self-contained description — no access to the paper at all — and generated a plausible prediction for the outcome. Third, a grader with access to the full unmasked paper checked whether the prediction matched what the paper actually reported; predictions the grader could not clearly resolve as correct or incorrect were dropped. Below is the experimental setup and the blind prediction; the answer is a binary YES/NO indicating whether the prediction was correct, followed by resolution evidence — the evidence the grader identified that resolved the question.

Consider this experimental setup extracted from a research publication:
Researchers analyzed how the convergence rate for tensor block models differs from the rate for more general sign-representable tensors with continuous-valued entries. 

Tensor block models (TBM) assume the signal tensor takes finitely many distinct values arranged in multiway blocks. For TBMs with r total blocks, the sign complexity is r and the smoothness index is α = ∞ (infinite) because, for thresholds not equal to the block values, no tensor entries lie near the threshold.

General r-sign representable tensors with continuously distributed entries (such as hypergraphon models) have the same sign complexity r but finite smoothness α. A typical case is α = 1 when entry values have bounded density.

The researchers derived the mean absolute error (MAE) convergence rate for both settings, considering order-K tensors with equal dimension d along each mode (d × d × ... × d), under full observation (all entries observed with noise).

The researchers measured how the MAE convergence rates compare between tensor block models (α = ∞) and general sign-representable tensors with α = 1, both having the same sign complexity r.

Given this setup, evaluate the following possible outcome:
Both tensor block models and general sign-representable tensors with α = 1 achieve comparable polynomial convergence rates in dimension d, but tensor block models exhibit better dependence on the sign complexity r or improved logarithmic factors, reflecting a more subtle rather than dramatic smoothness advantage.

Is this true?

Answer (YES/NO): NO